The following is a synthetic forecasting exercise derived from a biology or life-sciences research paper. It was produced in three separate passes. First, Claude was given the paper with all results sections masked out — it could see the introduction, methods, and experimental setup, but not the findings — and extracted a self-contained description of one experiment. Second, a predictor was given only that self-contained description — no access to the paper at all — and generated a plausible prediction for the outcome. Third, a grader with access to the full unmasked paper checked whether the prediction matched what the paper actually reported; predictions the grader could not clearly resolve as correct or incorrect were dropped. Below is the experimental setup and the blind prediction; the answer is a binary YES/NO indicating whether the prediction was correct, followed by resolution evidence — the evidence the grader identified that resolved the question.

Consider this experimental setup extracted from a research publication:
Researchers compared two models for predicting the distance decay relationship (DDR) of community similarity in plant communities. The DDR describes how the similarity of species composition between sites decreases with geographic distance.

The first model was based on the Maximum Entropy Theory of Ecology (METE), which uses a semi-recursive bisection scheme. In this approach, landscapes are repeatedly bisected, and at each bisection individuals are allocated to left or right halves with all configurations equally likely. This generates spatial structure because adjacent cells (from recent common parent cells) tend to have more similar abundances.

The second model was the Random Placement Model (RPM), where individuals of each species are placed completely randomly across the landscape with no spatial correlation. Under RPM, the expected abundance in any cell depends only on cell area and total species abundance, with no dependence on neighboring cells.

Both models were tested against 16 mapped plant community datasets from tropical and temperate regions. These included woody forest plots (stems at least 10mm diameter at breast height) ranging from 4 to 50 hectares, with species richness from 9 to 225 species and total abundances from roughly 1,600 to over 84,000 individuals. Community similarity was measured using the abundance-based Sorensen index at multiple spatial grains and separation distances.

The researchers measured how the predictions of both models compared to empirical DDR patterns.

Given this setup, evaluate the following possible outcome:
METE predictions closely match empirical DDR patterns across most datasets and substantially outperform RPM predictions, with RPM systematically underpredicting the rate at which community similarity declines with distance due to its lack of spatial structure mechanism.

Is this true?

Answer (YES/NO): NO